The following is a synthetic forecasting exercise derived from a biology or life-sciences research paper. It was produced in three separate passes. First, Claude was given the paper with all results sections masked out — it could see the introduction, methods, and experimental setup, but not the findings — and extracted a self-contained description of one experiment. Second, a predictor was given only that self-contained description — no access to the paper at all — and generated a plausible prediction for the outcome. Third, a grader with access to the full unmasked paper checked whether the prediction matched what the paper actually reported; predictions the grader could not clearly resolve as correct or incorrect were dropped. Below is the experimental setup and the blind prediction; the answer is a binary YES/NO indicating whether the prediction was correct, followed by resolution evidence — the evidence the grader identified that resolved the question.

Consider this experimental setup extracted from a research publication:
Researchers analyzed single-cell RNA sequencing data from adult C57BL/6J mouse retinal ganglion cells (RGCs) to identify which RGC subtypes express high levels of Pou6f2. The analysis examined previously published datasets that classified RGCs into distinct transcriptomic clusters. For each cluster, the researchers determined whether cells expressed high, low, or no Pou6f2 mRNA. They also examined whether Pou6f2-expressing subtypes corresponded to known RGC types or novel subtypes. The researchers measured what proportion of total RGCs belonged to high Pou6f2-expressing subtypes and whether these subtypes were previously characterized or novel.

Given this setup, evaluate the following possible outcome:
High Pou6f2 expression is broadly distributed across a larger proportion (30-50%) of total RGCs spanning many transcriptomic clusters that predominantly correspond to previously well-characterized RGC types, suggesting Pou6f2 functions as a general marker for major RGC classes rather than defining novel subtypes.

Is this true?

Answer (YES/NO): NO